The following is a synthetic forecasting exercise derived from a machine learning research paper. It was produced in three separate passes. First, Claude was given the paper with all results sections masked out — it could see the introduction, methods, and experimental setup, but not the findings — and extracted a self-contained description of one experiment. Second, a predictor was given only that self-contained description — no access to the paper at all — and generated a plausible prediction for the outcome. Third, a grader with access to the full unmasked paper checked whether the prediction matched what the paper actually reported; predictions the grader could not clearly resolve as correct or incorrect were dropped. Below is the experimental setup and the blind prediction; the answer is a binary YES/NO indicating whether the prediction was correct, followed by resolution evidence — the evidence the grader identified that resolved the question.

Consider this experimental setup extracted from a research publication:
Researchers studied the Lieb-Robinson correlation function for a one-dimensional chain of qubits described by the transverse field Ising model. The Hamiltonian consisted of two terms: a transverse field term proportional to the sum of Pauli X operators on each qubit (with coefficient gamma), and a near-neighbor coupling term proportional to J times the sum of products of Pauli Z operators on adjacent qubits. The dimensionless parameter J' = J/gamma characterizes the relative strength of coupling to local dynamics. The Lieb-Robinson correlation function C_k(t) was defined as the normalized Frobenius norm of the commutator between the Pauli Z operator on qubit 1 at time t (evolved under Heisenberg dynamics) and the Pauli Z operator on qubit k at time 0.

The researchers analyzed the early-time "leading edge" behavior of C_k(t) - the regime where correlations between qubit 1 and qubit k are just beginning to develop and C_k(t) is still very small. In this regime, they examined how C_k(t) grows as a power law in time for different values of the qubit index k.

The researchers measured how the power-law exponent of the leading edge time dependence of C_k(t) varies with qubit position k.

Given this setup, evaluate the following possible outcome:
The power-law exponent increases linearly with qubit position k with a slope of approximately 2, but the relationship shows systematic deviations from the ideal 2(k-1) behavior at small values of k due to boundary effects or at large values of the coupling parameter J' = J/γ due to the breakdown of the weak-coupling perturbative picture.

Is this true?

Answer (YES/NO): NO